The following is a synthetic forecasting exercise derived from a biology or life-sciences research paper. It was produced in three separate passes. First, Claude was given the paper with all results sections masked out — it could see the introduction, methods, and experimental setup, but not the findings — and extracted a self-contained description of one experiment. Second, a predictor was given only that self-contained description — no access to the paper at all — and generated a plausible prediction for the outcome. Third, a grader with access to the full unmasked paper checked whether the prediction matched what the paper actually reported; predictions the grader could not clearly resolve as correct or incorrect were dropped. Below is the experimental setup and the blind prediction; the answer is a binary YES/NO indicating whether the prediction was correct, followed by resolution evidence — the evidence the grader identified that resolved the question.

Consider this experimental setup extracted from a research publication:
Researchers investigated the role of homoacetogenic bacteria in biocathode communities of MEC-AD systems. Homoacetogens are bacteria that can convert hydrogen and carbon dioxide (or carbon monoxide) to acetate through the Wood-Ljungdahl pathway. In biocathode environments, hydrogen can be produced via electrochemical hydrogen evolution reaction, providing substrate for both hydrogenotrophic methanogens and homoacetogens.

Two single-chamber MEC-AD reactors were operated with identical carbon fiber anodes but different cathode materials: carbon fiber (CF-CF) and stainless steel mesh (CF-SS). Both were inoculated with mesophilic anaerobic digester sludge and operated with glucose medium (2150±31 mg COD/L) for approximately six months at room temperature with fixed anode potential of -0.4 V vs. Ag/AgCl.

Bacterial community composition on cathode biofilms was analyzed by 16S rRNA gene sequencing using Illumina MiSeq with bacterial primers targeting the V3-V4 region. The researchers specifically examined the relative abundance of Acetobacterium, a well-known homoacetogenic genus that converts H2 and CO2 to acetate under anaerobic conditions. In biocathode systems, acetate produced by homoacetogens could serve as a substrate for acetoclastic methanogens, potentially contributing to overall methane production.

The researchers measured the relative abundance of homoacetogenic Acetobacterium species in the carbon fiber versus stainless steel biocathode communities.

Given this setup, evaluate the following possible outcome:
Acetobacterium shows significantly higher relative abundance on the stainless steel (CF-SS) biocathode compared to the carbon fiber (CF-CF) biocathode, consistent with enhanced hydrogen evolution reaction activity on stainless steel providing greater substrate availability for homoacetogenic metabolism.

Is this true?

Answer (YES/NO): YES